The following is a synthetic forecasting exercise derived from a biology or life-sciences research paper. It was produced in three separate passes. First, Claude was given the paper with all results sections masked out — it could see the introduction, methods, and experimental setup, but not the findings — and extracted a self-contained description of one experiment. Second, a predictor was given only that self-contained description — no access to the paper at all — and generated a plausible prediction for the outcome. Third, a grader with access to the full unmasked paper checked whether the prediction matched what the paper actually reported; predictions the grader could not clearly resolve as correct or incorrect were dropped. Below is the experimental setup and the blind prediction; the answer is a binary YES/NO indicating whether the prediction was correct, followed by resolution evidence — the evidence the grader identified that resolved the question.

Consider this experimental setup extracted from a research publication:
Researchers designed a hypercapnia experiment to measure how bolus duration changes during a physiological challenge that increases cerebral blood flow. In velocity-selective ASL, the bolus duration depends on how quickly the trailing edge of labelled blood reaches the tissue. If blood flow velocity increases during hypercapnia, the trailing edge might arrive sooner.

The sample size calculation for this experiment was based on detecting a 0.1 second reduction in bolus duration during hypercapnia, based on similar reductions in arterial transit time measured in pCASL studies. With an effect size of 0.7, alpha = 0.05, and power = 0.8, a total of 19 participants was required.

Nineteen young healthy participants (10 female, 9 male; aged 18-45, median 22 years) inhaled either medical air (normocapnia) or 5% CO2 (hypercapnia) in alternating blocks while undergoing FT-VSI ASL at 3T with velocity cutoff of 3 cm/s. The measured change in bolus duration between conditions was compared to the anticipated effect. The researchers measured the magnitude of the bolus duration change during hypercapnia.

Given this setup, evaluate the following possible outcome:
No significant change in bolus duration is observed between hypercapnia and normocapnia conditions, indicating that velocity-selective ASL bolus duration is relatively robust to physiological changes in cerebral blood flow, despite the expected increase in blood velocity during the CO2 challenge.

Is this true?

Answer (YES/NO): NO